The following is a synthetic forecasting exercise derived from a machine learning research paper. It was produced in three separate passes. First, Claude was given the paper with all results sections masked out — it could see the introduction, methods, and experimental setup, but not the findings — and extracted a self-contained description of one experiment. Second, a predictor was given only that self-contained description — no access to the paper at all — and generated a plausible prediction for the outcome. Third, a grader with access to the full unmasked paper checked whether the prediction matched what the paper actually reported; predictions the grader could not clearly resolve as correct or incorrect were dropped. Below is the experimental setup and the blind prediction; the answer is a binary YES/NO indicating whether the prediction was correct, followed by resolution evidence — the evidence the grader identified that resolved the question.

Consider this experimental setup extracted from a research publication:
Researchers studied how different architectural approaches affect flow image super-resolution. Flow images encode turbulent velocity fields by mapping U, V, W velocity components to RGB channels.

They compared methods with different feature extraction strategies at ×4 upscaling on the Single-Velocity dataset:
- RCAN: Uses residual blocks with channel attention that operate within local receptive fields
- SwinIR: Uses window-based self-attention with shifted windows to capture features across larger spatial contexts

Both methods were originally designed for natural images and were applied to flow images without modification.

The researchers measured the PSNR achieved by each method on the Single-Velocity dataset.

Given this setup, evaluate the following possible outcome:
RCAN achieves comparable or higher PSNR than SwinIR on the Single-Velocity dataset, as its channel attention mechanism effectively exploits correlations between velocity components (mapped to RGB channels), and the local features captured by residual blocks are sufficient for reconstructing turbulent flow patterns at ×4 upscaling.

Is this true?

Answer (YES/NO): YES